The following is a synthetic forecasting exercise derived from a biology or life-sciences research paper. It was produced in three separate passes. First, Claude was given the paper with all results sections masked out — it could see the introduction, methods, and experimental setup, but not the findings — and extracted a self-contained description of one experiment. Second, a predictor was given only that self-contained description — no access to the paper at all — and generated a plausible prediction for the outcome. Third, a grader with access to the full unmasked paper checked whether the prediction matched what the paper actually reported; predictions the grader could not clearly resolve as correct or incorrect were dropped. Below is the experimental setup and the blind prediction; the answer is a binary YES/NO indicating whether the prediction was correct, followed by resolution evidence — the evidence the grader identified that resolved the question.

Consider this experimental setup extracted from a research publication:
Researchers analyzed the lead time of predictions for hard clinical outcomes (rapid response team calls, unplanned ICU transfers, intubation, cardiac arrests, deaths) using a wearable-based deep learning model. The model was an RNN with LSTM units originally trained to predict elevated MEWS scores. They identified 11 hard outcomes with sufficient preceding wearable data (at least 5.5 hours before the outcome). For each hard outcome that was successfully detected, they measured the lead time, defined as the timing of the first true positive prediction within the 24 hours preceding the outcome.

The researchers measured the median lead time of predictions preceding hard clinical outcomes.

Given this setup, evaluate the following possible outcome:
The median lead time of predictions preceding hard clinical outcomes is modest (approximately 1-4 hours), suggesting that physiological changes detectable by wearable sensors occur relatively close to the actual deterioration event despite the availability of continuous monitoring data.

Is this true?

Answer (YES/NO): NO